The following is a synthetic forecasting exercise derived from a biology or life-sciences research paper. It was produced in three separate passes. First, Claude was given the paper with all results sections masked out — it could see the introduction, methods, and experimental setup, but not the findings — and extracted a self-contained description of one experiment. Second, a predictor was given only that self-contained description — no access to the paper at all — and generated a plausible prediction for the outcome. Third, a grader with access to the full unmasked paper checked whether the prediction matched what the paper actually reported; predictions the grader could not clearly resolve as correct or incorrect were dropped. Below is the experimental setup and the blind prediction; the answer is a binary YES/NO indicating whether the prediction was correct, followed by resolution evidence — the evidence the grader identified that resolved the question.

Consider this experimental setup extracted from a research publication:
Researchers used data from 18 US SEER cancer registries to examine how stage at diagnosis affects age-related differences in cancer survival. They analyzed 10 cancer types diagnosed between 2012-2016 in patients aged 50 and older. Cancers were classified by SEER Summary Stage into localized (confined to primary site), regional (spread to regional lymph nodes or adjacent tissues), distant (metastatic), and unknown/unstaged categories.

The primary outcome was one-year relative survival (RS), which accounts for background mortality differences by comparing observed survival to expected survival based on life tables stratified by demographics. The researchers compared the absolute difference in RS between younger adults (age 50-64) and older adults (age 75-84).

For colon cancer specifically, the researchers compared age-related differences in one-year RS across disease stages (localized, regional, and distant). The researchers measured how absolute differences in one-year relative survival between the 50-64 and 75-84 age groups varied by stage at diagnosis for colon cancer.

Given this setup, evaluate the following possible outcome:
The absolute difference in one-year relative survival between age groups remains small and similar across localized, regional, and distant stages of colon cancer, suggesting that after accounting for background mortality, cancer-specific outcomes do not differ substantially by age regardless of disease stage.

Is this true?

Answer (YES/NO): NO